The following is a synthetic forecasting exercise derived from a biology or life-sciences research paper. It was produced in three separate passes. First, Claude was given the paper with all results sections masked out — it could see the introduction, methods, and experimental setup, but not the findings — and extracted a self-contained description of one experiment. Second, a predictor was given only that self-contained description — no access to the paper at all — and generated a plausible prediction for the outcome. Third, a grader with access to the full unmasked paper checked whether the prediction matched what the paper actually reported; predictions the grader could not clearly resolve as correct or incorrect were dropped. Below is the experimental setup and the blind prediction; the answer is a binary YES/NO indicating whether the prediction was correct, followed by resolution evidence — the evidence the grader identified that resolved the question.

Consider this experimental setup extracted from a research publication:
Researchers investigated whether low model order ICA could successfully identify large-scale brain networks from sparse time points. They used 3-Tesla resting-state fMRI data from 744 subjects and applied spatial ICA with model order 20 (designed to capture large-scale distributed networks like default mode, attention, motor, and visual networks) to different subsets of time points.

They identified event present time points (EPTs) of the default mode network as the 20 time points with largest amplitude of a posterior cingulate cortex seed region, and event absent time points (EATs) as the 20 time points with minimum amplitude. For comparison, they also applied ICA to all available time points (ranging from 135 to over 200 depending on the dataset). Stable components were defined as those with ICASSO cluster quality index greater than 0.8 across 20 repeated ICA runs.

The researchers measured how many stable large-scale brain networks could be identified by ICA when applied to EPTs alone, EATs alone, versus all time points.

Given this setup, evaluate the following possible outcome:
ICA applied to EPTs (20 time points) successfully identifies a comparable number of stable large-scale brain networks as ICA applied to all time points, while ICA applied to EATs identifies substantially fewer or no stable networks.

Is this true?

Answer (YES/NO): NO